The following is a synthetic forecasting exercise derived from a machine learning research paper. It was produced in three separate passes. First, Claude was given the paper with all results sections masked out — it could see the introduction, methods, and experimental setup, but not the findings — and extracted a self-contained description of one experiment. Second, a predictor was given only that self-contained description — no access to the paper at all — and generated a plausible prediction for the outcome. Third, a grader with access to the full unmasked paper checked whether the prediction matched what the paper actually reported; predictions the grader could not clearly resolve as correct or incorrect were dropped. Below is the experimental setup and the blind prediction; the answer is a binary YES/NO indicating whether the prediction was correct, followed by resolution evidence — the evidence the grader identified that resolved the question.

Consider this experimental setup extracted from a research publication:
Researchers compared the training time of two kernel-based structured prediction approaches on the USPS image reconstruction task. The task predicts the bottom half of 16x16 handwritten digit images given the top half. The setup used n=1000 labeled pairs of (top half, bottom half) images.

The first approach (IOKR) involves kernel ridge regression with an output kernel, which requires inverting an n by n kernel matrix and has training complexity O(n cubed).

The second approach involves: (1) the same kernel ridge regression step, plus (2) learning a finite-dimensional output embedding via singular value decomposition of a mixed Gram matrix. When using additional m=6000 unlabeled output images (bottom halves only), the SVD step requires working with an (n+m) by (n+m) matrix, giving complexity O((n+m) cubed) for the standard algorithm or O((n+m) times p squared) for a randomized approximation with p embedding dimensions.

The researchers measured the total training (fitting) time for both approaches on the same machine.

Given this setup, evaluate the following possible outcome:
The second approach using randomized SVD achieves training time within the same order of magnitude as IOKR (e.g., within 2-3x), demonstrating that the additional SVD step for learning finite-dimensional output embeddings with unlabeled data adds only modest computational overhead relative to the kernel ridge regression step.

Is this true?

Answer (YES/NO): NO